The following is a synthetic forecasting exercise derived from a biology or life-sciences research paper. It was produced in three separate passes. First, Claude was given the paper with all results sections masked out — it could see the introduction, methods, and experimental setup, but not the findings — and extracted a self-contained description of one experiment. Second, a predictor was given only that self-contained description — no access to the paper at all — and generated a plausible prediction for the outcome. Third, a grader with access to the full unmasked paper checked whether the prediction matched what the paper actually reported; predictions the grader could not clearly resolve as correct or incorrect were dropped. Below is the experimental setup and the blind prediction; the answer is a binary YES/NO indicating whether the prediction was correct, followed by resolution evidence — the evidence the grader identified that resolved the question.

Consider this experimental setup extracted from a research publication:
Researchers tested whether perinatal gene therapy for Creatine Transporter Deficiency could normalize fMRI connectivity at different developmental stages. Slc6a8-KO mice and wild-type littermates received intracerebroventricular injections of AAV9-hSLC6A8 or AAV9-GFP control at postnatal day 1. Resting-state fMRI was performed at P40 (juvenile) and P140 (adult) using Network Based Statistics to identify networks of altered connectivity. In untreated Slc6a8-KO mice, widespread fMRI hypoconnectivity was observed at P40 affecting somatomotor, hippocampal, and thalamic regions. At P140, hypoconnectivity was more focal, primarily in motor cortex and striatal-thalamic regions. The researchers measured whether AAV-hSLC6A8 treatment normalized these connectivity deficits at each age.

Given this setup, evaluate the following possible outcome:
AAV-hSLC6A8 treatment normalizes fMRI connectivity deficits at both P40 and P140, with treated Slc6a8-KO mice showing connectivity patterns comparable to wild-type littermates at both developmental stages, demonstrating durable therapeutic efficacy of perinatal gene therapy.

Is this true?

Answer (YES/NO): NO